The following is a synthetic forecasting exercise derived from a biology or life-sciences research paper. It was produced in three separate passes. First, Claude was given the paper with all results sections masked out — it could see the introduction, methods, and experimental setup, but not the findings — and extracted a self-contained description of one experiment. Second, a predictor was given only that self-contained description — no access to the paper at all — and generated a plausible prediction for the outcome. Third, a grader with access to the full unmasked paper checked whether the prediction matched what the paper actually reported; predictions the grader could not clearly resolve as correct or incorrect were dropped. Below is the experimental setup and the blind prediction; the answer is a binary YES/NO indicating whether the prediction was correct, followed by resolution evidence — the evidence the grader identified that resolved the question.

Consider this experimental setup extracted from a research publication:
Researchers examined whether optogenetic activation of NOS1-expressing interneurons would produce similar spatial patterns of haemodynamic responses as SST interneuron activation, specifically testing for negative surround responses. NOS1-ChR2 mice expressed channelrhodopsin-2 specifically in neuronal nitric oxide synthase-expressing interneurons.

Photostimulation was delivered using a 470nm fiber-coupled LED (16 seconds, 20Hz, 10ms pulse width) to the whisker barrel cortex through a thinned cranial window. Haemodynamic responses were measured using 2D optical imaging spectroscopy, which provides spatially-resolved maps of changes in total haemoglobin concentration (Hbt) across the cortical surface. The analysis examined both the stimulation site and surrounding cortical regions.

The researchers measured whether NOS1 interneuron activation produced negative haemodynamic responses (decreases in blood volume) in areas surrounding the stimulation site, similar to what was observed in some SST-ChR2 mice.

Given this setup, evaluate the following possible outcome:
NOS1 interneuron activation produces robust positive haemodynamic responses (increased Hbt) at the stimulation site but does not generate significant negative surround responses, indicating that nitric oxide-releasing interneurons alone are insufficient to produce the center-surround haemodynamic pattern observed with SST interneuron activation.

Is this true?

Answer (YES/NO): YES